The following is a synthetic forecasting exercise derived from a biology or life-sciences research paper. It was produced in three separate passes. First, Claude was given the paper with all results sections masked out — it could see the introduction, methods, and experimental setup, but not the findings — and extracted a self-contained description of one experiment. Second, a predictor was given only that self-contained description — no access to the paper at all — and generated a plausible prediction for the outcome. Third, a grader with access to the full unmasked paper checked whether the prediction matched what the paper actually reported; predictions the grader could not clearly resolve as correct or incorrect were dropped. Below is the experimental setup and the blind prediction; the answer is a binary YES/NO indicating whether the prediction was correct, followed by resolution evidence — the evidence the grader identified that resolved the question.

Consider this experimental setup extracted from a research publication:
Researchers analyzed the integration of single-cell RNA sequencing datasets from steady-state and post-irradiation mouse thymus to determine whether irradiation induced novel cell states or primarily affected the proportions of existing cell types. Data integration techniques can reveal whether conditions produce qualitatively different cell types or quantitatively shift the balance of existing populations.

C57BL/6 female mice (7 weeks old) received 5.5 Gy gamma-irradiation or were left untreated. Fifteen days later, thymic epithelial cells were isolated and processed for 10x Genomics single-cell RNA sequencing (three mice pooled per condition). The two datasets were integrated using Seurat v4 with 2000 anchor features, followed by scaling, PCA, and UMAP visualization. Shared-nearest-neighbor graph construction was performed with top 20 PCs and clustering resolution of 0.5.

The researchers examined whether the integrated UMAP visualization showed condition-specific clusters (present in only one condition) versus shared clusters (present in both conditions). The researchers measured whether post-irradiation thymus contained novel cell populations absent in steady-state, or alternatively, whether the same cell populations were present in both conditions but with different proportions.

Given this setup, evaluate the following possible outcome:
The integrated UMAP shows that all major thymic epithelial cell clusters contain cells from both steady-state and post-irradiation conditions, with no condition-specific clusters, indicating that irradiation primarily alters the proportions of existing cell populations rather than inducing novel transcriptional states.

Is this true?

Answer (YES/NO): YES